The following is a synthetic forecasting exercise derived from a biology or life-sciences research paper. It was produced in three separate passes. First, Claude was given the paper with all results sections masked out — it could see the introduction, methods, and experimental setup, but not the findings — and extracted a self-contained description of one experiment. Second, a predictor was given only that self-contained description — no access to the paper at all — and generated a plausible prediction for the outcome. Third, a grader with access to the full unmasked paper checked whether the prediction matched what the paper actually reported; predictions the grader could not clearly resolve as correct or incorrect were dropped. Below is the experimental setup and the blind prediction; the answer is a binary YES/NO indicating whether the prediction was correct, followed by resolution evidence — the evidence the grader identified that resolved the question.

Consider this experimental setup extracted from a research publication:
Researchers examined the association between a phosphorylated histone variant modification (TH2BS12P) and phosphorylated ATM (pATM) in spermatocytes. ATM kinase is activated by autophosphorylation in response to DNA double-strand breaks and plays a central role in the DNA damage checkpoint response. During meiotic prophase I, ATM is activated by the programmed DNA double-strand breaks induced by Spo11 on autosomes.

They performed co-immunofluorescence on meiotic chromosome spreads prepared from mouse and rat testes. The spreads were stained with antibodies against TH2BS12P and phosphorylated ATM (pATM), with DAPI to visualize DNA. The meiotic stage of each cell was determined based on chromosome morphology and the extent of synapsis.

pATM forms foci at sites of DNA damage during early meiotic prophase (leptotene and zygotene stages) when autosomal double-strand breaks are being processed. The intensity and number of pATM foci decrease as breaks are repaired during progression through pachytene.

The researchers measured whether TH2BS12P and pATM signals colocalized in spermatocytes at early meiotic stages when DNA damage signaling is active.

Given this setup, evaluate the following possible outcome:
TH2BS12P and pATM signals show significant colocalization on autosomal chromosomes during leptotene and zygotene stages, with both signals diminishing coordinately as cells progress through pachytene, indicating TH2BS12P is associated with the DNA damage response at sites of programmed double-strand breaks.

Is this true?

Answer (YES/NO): NO